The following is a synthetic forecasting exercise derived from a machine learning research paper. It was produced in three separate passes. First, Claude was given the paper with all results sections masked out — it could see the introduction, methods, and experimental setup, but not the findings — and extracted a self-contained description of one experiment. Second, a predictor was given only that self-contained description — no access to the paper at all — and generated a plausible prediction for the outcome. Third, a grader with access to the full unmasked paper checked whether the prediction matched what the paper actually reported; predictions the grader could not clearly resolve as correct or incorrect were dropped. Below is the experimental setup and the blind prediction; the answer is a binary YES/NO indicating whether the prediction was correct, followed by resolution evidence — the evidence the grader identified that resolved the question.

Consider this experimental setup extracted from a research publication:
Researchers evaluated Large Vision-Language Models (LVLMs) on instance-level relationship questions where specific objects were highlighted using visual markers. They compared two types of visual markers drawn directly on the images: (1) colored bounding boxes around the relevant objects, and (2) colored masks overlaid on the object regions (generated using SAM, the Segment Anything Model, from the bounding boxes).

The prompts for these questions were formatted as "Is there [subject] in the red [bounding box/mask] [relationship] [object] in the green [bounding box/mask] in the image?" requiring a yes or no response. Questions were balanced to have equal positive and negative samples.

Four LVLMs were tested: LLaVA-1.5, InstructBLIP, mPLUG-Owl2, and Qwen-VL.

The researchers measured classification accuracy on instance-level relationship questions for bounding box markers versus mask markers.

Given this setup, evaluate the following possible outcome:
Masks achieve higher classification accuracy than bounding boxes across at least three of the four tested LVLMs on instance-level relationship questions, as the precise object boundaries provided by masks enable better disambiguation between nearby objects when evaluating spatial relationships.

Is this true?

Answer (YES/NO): YES